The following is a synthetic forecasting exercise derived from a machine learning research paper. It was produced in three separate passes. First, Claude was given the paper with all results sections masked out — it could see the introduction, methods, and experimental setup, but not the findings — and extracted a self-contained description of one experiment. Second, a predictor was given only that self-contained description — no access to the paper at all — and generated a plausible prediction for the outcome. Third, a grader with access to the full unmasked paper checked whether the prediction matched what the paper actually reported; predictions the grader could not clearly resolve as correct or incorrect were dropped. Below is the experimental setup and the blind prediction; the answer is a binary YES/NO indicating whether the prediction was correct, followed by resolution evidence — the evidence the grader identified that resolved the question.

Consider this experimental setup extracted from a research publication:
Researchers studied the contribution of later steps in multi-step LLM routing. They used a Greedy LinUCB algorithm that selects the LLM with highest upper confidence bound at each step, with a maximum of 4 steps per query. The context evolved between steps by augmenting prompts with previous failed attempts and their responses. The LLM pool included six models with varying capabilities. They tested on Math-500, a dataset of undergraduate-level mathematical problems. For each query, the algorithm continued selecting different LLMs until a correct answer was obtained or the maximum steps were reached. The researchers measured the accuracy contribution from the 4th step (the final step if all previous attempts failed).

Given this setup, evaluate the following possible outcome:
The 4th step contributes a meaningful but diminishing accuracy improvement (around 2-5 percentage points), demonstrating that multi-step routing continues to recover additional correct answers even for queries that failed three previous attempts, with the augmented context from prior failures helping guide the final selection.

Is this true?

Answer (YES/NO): NO